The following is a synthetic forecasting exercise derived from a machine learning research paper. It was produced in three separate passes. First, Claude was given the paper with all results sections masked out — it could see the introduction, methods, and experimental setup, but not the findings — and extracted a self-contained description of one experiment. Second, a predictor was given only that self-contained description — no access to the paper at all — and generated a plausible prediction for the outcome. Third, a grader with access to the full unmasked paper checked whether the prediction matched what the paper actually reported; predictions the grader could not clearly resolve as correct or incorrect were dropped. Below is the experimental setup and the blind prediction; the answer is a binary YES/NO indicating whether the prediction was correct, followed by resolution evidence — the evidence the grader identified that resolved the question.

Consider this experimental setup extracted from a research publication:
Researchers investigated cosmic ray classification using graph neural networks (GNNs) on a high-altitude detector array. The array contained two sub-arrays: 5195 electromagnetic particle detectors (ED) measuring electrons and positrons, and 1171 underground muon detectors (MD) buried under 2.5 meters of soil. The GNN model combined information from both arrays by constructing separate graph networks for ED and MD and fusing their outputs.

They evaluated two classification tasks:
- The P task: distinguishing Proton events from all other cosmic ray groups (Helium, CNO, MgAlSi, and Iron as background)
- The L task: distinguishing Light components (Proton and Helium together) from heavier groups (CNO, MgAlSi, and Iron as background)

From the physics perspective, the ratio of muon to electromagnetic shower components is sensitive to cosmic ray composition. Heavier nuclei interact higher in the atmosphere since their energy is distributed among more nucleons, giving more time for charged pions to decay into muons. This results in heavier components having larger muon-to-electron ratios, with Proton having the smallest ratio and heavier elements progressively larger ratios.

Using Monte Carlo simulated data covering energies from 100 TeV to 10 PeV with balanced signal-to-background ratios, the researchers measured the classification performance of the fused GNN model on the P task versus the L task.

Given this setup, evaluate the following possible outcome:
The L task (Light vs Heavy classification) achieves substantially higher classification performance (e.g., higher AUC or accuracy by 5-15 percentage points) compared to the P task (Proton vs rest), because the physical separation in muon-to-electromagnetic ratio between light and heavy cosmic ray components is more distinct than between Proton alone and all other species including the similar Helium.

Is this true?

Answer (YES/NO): YES